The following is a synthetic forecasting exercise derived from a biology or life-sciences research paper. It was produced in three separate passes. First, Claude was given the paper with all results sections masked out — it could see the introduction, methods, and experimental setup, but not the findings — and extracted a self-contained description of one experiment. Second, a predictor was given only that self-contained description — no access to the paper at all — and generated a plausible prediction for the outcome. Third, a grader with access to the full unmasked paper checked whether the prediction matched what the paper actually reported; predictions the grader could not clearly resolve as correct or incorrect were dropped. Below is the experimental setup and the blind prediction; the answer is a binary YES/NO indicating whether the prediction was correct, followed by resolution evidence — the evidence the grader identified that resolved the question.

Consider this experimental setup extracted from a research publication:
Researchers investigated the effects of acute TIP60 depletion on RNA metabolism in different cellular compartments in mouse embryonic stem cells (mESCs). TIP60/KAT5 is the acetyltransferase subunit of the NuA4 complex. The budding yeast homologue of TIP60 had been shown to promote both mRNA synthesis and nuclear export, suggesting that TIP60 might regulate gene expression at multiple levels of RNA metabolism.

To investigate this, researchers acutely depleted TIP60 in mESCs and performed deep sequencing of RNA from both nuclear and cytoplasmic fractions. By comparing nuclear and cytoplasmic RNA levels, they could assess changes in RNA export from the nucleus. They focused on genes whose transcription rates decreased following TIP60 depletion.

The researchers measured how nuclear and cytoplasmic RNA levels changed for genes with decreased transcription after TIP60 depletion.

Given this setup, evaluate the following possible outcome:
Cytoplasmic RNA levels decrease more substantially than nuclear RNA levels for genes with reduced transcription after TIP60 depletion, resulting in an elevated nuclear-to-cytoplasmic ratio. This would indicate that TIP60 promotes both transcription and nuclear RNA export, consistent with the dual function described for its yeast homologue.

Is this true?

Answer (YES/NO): NO